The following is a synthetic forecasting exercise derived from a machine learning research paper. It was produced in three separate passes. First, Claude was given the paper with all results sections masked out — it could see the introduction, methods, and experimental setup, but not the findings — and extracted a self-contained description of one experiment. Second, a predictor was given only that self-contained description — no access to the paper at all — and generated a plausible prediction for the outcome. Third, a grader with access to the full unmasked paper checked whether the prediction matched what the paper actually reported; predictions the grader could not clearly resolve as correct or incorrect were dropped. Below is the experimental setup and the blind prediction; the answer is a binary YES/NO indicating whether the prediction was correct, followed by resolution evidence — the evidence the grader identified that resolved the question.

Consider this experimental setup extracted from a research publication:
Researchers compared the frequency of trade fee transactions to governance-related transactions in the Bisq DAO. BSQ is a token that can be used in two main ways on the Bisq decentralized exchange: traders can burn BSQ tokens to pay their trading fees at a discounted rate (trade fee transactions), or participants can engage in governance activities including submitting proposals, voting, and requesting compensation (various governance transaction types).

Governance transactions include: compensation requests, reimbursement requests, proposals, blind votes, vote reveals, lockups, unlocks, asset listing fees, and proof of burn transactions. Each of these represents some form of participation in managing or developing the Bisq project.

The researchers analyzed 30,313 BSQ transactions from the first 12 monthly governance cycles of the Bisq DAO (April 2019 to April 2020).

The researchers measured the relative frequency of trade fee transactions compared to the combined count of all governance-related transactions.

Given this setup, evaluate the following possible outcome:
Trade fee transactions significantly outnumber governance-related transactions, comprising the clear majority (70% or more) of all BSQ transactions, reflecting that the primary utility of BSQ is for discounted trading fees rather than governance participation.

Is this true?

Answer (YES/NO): YES